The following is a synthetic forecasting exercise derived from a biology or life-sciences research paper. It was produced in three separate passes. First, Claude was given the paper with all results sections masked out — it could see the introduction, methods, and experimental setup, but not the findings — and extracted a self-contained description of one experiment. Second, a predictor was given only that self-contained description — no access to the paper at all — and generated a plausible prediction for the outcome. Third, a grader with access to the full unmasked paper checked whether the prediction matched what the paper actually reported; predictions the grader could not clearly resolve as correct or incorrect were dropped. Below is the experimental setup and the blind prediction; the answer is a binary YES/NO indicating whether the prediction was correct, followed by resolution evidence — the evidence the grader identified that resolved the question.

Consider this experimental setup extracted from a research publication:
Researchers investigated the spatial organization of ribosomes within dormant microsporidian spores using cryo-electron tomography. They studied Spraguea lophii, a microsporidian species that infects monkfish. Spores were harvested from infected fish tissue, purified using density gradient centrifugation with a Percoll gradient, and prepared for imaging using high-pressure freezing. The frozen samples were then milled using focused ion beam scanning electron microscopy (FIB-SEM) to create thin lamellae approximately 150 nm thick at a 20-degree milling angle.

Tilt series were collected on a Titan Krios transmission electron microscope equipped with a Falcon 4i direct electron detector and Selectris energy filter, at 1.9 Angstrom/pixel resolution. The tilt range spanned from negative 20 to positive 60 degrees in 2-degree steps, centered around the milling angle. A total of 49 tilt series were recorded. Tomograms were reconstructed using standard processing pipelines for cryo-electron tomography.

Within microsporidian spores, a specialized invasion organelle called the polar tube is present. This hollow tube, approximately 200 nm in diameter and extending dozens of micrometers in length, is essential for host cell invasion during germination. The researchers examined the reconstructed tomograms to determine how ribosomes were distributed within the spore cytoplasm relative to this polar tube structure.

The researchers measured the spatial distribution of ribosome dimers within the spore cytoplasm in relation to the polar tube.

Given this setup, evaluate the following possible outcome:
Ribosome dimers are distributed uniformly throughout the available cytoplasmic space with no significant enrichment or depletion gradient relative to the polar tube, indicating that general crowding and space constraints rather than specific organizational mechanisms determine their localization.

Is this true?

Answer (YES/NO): NO